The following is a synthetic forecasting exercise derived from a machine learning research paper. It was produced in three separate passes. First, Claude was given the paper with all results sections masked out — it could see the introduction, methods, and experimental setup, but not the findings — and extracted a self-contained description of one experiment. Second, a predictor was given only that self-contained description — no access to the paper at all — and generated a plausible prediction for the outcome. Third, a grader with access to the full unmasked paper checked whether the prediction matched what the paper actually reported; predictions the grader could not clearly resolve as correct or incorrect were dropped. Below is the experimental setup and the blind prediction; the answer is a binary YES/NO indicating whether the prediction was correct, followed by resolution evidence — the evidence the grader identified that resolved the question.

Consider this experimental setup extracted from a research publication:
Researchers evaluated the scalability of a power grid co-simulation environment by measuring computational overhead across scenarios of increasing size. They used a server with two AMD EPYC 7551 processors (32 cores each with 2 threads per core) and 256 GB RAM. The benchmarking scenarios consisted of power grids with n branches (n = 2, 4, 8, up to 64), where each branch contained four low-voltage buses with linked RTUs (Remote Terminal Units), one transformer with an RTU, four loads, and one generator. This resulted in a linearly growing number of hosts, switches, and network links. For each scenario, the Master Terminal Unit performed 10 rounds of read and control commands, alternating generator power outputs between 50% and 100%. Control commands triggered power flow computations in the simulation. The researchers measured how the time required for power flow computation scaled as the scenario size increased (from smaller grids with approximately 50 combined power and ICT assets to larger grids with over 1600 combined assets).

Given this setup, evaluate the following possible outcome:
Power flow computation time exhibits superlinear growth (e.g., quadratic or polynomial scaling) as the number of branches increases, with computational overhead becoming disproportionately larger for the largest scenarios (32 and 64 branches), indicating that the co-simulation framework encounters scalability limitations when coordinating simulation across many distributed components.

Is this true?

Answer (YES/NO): NO